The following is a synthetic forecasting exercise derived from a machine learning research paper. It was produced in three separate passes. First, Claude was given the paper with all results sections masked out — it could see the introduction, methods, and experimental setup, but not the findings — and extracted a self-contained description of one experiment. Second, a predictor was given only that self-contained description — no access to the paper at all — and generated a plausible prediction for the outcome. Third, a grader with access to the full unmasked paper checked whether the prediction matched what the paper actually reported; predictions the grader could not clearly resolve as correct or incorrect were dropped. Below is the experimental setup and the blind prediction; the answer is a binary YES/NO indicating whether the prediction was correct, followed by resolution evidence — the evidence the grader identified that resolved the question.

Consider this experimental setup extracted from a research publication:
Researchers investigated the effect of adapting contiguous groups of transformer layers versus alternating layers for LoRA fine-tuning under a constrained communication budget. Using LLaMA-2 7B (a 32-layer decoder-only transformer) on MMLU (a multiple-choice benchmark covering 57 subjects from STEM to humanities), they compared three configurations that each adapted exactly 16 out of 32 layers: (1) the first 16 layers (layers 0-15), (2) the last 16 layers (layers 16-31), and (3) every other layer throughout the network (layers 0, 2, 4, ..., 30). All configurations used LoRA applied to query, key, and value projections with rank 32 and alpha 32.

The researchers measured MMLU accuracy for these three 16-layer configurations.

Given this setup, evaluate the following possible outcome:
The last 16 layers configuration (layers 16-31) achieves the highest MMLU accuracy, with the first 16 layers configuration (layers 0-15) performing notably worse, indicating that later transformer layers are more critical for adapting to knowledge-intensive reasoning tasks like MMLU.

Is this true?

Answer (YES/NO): NO